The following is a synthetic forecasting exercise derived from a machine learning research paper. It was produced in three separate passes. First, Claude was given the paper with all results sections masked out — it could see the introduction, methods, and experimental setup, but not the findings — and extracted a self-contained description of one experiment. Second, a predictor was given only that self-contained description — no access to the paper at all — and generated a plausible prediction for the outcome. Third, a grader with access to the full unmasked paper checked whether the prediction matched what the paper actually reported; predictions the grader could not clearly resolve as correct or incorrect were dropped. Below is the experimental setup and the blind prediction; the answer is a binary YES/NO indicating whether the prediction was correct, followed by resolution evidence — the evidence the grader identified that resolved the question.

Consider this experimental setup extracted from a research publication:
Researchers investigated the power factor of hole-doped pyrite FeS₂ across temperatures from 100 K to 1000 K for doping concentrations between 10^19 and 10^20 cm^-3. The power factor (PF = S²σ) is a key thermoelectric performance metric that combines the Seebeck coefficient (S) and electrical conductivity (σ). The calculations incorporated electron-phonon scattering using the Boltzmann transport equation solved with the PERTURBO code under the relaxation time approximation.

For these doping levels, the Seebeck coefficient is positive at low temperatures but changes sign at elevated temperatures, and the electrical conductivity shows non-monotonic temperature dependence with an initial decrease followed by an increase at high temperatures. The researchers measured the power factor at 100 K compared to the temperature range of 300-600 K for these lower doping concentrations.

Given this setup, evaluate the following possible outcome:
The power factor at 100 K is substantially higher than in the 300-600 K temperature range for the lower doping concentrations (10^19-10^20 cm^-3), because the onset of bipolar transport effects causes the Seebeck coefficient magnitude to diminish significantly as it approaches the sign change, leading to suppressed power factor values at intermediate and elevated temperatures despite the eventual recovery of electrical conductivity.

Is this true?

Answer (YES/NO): YES